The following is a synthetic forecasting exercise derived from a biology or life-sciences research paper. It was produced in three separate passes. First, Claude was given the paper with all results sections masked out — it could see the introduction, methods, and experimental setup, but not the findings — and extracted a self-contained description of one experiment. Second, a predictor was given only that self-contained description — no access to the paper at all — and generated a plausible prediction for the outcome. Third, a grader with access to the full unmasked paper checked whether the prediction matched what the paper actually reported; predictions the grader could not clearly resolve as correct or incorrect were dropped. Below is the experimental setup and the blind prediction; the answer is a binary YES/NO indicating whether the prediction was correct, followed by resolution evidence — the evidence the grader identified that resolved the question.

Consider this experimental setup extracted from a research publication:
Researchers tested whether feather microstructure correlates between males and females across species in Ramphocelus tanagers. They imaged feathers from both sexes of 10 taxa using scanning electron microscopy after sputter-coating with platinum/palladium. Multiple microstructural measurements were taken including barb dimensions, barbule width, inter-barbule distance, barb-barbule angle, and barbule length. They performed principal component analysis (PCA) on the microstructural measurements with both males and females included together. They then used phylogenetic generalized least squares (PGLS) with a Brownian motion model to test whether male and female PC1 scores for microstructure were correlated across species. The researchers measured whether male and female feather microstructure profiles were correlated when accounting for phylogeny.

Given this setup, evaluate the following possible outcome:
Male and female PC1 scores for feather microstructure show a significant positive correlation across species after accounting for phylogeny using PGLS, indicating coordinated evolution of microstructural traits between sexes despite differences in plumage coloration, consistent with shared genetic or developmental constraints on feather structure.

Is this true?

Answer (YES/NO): NO